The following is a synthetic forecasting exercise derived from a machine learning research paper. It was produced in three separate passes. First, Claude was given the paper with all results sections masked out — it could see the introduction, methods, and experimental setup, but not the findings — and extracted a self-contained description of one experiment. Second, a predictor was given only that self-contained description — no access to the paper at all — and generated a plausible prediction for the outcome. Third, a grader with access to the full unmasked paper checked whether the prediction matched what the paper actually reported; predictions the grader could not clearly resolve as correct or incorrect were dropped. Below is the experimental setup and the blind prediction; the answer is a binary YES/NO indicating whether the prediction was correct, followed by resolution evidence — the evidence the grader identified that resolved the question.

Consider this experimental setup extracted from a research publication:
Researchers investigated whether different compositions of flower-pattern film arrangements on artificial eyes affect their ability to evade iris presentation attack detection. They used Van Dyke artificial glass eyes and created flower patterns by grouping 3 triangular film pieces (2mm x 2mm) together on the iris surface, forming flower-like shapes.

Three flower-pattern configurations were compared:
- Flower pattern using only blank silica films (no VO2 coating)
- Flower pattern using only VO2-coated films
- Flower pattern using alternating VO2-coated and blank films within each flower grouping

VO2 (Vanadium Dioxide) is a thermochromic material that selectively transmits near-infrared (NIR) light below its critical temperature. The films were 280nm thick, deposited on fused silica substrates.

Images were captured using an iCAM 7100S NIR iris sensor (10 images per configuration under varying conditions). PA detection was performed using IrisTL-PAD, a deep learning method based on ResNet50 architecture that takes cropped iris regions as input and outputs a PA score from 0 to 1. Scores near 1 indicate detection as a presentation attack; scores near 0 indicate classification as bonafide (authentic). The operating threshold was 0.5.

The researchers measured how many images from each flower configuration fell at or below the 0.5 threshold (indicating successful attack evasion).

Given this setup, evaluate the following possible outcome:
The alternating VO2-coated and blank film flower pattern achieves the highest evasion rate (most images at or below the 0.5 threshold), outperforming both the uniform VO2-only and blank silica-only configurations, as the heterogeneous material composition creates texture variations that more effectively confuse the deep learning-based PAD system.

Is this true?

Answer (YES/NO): YES